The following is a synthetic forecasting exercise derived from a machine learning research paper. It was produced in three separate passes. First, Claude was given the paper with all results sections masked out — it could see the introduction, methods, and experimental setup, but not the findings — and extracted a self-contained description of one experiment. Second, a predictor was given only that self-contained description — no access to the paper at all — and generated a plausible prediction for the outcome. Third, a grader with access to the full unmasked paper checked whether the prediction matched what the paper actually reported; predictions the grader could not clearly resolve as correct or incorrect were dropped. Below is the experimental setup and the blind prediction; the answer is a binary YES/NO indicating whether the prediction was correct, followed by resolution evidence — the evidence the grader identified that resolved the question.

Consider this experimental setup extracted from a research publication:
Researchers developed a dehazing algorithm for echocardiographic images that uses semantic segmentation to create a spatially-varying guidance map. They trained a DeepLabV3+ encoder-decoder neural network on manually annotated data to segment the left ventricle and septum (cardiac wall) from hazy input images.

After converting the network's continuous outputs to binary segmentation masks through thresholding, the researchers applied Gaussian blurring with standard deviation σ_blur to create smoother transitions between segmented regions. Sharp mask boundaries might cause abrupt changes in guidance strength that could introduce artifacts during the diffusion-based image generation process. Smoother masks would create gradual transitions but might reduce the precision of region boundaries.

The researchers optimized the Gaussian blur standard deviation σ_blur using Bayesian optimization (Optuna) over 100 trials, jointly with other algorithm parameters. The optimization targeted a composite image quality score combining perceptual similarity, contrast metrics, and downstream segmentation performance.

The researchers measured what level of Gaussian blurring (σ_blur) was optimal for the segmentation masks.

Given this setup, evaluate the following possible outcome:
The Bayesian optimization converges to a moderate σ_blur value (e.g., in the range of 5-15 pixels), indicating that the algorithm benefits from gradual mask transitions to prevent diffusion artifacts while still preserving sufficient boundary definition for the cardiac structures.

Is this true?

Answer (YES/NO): NO